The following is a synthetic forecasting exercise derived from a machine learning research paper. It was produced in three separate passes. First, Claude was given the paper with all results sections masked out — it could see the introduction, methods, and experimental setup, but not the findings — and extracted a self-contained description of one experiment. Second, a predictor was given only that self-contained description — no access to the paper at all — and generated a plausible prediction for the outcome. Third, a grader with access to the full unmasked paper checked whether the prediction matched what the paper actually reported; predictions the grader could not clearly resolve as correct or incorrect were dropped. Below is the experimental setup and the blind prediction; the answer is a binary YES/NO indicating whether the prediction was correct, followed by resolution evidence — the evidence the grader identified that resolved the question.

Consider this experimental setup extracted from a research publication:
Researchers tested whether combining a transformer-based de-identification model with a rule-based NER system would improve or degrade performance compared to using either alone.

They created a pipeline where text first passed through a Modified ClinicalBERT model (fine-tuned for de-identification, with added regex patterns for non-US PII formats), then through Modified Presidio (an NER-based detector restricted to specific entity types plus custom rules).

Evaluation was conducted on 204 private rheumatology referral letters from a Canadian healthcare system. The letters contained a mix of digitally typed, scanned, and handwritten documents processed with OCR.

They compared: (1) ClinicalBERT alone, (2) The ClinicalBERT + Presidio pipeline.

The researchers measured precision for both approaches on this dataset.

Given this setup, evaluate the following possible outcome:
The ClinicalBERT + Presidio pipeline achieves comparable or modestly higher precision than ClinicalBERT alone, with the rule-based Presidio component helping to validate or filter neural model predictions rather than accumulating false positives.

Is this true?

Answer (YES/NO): NO